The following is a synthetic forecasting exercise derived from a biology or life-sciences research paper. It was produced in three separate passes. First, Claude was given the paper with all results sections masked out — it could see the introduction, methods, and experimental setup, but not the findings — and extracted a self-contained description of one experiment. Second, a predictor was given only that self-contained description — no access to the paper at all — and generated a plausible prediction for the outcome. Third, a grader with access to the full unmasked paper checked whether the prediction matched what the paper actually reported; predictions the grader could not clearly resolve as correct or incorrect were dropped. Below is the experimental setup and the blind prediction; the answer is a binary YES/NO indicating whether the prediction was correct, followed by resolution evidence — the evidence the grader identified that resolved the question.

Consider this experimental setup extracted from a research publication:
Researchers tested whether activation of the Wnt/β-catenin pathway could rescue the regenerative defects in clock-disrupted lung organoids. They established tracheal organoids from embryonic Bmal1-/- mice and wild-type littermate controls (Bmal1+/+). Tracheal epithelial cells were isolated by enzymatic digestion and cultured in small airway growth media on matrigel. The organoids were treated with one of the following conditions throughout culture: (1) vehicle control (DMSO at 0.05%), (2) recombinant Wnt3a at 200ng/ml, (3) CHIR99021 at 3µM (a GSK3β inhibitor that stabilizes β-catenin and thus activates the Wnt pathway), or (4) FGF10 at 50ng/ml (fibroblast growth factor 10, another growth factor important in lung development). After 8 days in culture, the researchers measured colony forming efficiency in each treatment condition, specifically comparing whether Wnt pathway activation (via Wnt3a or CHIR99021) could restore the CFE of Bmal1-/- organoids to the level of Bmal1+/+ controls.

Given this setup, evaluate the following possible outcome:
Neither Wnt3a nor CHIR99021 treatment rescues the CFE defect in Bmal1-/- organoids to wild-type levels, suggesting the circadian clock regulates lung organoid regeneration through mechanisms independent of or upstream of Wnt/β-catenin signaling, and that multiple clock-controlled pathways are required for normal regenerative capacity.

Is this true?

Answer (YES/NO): NO